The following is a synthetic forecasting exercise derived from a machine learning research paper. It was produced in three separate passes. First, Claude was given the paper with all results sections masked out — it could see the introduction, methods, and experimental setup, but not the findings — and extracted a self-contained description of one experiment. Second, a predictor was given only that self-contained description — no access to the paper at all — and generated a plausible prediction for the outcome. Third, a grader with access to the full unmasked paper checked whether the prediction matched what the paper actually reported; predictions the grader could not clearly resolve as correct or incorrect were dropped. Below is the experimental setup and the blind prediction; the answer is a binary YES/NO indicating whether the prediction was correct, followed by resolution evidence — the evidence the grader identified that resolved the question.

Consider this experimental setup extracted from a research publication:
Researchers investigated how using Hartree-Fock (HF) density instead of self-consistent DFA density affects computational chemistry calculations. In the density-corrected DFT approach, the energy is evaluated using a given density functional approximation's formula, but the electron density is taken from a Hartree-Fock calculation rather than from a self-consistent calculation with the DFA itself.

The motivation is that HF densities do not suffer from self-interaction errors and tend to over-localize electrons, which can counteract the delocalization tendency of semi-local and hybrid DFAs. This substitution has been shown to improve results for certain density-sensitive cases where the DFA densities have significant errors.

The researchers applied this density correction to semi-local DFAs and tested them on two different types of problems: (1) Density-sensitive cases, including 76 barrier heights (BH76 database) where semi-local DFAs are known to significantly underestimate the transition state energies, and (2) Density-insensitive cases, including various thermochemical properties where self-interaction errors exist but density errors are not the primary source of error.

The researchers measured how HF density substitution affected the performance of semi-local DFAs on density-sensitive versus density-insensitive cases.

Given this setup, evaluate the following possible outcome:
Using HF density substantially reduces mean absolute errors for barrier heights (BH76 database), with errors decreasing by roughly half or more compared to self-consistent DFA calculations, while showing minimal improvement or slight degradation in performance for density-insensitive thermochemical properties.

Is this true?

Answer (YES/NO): NO